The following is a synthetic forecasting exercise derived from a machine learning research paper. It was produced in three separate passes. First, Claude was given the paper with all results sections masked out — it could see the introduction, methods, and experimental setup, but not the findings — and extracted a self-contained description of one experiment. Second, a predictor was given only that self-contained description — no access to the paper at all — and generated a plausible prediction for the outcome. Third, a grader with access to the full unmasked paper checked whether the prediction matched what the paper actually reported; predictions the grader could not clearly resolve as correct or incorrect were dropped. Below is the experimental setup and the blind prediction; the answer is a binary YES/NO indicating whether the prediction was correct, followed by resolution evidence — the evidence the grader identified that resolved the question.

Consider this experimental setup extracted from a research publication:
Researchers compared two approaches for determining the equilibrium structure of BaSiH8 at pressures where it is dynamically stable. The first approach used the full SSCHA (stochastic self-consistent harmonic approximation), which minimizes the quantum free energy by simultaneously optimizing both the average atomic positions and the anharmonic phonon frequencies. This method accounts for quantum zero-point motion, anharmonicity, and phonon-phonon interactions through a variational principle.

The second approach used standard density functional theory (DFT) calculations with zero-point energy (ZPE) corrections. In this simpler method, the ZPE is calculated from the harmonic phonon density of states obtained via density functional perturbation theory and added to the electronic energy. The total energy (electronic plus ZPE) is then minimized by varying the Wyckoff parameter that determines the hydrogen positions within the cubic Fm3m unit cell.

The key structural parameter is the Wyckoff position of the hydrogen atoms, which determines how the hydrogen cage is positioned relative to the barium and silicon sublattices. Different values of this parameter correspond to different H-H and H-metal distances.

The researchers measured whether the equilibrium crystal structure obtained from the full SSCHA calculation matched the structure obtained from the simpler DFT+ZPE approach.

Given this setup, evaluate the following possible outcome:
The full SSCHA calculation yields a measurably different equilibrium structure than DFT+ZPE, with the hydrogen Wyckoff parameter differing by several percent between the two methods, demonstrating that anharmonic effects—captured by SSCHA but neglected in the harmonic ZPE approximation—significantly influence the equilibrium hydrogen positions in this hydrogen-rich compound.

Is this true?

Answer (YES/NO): NO